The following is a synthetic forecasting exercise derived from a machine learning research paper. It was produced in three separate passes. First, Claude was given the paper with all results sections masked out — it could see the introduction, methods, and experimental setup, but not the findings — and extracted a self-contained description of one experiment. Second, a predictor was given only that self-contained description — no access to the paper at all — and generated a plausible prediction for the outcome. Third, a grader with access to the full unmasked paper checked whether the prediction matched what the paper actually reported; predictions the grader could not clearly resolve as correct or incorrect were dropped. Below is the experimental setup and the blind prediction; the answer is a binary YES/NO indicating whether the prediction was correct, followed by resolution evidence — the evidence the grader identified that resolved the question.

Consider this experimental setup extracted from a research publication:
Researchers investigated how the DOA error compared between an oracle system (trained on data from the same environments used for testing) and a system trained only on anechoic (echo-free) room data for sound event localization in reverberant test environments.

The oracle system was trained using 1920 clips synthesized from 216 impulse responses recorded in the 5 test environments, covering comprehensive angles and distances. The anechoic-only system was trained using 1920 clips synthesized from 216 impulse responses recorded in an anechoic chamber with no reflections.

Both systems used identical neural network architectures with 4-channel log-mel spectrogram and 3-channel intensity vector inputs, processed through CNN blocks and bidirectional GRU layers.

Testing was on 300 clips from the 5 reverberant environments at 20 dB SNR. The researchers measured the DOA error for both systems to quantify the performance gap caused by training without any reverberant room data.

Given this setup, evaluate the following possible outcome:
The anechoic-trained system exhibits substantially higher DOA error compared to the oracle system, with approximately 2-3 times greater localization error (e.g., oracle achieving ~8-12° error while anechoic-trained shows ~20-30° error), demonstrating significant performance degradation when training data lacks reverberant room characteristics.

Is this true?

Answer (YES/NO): NO